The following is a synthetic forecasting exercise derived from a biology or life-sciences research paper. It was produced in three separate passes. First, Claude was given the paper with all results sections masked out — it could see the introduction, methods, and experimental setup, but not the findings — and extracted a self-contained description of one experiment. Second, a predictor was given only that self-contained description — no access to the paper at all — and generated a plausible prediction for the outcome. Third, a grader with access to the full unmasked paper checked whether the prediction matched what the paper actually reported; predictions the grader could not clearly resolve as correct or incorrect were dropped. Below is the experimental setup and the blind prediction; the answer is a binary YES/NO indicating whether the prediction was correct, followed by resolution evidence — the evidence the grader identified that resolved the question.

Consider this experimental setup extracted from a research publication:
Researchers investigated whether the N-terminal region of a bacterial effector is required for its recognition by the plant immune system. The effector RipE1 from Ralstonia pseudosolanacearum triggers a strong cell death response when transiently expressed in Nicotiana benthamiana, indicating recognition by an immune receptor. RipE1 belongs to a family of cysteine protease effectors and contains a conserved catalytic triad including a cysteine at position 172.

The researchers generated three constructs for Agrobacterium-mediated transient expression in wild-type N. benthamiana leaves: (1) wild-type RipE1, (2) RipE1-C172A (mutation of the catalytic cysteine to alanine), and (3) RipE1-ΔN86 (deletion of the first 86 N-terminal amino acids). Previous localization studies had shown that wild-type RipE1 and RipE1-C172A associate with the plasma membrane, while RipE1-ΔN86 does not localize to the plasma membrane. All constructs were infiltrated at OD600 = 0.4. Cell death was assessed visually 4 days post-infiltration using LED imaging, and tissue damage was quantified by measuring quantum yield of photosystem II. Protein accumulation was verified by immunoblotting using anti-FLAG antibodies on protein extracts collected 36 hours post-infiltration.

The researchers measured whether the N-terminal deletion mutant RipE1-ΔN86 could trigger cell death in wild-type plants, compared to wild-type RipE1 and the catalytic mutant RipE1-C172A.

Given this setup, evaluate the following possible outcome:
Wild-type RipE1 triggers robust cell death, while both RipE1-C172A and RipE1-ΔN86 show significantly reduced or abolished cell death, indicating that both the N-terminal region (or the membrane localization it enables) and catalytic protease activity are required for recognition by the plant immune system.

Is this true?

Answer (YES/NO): YES